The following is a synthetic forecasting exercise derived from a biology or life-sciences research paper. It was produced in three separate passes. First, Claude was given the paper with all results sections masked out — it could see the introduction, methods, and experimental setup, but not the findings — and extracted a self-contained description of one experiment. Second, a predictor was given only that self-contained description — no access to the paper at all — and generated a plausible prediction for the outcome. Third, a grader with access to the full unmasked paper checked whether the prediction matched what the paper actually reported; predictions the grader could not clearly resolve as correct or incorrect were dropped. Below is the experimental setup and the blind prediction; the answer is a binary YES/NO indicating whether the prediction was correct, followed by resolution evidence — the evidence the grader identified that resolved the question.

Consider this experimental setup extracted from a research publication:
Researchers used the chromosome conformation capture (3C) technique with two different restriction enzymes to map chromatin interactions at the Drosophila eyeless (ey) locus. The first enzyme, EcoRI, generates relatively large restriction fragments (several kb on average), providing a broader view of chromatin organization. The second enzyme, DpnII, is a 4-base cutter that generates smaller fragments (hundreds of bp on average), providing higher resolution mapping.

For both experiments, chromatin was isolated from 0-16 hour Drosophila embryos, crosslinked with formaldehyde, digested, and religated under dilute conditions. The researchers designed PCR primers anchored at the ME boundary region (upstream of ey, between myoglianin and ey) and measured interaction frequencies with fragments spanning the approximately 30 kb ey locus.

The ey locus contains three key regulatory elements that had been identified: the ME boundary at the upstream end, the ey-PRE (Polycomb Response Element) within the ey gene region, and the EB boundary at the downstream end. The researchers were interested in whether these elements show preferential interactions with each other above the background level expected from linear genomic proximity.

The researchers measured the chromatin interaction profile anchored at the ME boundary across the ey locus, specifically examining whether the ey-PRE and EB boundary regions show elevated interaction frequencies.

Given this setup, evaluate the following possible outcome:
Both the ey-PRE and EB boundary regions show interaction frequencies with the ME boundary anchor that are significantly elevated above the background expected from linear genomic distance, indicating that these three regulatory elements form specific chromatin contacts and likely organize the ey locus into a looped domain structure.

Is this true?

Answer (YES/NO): YES